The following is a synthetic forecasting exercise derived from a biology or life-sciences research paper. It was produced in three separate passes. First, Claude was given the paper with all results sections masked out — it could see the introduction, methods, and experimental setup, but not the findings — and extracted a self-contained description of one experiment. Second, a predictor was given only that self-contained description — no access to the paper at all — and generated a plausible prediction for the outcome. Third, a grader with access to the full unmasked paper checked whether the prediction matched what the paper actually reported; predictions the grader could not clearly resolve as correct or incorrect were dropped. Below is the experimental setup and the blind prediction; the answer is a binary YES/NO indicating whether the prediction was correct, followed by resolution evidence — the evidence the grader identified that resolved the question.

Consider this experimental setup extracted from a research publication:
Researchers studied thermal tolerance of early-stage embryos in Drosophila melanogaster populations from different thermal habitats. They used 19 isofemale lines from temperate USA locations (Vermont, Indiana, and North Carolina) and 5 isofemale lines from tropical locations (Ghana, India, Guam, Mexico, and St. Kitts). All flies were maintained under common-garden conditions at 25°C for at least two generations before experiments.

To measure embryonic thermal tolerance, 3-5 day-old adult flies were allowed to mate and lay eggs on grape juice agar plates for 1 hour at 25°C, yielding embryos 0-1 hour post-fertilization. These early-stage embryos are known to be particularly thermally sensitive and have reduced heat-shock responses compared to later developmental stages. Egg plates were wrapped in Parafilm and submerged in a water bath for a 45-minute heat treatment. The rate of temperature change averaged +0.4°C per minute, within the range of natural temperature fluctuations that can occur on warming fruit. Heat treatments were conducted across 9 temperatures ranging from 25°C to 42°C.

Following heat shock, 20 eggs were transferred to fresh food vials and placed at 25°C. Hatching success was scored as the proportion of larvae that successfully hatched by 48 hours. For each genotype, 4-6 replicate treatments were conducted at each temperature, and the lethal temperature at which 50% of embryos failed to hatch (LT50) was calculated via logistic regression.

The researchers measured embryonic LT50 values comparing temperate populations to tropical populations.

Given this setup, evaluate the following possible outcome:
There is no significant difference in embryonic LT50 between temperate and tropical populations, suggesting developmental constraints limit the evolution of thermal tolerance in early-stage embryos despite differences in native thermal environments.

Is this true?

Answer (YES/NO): NO